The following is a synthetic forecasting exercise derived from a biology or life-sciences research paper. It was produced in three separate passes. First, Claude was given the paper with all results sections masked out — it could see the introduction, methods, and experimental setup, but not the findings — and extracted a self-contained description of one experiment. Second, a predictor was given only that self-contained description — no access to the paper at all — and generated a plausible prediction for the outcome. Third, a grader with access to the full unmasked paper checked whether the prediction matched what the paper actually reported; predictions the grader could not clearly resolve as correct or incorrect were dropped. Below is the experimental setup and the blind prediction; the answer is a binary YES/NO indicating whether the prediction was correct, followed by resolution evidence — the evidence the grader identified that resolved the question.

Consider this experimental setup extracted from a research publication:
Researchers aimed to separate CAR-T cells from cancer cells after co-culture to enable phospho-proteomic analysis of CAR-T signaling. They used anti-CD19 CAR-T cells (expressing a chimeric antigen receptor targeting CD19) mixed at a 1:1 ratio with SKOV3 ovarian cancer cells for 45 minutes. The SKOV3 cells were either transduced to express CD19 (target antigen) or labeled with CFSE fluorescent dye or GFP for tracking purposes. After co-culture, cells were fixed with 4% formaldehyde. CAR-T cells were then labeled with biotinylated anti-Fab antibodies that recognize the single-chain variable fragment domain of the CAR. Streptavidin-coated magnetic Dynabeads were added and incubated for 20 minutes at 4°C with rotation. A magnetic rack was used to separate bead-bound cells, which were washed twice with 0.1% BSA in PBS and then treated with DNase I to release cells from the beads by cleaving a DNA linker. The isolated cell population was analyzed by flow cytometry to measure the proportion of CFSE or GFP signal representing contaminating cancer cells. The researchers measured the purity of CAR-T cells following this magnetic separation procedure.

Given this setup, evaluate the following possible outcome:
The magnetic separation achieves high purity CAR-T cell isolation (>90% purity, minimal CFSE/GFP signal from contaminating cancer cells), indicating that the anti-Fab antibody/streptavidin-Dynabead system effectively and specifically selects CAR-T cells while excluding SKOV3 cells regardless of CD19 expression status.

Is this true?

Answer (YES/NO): YES